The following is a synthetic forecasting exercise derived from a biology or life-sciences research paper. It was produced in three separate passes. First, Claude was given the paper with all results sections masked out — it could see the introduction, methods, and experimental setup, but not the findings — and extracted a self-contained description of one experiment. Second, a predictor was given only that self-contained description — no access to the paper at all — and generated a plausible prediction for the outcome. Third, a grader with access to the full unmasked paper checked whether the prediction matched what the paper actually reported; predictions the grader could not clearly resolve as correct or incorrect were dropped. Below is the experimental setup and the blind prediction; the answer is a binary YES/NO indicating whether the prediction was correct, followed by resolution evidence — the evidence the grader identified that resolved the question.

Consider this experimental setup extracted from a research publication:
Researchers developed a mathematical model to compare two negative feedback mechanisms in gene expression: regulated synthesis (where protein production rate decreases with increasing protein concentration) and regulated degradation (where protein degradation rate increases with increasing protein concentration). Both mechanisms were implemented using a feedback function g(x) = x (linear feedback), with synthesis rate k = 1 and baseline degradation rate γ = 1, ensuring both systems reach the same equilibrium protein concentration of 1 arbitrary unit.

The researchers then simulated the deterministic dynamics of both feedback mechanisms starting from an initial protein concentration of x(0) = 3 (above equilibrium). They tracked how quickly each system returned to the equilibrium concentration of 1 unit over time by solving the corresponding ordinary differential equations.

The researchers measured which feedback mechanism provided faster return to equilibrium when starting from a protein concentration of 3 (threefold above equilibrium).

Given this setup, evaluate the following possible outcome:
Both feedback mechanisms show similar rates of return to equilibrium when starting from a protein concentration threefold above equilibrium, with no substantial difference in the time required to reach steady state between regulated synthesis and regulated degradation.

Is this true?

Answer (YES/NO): NO